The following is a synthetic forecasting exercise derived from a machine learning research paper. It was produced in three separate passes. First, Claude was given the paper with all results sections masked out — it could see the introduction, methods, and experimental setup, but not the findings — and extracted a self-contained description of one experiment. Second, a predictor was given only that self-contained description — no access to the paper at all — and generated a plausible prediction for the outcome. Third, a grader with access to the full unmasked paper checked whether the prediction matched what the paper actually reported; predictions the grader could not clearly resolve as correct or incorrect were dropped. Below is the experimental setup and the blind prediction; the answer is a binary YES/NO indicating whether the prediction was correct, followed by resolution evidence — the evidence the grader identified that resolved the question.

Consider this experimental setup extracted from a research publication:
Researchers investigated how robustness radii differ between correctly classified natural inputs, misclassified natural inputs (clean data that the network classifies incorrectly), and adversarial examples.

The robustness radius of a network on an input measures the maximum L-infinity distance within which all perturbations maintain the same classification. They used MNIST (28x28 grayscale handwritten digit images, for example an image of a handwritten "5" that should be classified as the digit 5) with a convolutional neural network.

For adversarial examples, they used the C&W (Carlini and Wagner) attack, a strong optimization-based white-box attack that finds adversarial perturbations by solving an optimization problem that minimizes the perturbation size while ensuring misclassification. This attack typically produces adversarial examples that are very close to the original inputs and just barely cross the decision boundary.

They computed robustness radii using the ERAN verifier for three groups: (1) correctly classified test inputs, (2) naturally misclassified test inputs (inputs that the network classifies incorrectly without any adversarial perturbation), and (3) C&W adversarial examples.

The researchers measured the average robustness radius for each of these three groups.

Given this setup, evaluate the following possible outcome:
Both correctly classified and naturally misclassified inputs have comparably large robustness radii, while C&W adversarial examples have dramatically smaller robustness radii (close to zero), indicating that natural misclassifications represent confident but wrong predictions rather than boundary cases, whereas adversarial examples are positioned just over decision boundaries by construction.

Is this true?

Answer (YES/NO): NO